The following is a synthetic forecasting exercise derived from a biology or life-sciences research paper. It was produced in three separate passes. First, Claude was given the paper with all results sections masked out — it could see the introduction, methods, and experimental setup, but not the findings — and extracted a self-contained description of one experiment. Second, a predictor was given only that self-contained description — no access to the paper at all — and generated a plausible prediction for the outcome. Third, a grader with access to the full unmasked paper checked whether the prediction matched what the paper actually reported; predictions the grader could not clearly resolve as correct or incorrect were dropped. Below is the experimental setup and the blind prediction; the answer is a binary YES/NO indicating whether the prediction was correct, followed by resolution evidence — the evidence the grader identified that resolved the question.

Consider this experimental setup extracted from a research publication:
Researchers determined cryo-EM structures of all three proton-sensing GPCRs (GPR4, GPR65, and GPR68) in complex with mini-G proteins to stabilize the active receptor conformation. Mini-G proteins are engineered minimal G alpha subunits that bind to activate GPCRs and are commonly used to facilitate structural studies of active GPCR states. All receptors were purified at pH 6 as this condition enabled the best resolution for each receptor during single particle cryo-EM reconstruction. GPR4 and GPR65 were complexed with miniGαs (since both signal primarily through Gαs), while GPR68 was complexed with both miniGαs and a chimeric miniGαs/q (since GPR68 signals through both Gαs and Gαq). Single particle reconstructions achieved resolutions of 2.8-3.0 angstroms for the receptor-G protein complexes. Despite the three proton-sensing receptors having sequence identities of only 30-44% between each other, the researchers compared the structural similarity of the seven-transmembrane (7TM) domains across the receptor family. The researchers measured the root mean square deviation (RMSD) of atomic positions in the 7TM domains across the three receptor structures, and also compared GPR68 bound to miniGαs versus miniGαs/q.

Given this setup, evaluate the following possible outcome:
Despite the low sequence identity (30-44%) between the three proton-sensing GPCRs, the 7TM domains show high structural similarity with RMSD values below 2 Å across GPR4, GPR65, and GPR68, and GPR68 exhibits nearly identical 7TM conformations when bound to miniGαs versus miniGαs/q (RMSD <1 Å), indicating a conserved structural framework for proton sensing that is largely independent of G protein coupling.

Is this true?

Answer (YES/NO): YES